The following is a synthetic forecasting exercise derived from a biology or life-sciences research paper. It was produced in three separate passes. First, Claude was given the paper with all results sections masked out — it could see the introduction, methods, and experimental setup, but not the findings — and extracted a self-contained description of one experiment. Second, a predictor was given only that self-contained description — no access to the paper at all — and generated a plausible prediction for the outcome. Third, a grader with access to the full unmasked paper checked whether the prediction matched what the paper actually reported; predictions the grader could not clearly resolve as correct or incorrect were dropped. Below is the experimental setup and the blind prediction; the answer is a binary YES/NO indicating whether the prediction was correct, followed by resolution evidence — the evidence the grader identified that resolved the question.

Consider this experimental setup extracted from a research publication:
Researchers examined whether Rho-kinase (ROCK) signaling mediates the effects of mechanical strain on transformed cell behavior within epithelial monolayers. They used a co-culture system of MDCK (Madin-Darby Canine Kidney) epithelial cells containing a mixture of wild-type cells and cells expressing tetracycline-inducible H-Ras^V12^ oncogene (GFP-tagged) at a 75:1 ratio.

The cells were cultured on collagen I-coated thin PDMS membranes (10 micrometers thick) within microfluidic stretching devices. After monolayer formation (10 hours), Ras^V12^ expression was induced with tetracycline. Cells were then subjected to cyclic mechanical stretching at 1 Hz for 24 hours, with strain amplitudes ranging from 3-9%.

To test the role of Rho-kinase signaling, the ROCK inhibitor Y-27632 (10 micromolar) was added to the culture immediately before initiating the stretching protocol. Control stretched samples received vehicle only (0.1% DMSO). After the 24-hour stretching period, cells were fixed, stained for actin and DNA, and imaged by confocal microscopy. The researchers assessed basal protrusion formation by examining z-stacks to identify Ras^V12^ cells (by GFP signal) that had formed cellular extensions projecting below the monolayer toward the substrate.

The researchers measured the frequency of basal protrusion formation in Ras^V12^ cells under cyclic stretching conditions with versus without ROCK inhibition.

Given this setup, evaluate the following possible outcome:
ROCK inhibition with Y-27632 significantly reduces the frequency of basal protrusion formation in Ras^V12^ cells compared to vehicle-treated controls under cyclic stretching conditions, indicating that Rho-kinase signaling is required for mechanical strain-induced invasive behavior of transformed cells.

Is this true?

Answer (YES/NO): YES